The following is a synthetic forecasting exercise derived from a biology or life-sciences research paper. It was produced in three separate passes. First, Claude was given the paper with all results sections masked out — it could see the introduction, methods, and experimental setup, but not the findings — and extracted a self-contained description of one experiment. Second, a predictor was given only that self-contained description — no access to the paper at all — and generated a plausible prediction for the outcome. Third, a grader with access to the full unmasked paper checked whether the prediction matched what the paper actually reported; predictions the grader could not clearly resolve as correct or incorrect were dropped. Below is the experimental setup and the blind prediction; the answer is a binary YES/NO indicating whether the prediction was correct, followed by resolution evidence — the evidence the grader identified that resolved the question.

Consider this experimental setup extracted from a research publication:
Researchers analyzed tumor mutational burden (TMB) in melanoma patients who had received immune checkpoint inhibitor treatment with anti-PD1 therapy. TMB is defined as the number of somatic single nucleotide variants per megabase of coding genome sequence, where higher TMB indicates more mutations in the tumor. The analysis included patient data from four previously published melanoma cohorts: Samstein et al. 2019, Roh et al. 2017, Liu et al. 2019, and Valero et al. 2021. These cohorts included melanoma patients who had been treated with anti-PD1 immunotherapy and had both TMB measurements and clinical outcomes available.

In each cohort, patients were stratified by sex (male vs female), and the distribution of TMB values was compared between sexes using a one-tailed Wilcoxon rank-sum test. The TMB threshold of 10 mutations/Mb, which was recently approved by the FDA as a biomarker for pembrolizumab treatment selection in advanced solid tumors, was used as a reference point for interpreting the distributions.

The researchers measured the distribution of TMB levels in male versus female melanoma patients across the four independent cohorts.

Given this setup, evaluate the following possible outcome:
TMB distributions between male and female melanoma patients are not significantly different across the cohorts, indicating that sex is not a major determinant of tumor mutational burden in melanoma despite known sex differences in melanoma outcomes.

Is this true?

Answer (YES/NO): NO